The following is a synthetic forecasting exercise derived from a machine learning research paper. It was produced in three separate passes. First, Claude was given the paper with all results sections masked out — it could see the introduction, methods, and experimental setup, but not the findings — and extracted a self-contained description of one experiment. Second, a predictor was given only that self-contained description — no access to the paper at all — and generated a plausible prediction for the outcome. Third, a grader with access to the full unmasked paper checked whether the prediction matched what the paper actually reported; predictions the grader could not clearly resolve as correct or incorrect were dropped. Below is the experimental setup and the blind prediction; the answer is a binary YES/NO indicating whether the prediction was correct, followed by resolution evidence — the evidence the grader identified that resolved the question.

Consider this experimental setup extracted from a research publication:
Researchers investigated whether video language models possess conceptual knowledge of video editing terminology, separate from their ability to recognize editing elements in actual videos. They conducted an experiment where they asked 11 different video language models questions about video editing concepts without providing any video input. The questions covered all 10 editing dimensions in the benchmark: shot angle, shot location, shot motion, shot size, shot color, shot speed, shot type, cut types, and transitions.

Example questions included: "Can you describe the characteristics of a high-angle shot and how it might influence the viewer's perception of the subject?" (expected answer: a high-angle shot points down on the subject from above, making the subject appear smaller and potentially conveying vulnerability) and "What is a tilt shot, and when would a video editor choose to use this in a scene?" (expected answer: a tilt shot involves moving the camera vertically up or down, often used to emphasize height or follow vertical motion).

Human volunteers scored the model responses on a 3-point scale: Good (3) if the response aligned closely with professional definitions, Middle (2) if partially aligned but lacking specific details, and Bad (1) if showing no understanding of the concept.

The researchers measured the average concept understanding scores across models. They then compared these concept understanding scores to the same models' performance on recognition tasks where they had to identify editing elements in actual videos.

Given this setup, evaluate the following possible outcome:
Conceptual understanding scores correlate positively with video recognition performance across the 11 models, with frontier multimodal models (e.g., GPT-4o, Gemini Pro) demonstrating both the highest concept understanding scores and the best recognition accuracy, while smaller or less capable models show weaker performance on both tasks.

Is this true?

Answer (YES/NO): NO